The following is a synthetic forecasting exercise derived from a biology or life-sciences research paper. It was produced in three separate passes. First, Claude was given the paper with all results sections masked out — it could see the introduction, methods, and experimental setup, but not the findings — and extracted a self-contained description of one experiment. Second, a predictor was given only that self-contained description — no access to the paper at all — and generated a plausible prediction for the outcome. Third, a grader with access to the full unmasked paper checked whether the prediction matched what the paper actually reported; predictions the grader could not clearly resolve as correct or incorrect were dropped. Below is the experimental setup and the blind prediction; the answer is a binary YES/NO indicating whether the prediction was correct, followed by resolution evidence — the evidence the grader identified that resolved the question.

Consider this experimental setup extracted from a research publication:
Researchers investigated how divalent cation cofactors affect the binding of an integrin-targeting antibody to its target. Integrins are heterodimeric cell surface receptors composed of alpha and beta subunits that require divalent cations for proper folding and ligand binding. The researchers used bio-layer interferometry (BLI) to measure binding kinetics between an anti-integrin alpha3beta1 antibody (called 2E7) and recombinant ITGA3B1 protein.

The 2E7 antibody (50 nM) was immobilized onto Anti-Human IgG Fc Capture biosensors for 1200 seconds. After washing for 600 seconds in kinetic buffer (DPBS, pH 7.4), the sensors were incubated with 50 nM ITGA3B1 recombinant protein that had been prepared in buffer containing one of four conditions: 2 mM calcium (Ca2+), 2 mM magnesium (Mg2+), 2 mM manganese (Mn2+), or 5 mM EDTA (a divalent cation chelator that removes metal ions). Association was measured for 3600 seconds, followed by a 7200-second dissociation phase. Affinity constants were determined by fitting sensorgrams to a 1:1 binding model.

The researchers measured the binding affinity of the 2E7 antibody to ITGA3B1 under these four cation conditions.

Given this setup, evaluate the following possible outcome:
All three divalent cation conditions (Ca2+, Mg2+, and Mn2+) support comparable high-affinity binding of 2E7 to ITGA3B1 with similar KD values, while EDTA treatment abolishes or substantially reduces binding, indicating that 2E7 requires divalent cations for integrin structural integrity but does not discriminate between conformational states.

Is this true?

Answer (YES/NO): NO